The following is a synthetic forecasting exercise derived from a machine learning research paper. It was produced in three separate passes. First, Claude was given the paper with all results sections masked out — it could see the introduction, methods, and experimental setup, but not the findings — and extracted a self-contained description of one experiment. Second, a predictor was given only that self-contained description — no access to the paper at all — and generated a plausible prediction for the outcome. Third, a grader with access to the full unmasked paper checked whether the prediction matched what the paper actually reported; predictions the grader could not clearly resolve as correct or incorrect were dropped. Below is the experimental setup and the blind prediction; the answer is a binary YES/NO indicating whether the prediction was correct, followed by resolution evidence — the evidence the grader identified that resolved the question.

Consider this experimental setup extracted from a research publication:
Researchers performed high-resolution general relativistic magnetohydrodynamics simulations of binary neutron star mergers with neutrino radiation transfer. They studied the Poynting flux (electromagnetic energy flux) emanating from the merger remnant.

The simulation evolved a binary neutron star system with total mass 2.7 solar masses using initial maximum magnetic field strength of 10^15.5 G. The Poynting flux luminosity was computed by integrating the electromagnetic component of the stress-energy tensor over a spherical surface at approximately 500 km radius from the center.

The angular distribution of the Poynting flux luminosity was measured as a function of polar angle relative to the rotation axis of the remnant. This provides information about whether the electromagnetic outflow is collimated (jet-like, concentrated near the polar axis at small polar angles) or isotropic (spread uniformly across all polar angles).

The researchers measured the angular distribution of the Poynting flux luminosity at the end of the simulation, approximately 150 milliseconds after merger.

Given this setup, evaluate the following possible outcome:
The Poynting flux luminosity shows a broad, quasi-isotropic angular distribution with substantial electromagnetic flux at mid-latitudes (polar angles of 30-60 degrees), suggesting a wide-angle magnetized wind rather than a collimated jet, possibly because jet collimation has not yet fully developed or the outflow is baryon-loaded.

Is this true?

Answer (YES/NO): NO